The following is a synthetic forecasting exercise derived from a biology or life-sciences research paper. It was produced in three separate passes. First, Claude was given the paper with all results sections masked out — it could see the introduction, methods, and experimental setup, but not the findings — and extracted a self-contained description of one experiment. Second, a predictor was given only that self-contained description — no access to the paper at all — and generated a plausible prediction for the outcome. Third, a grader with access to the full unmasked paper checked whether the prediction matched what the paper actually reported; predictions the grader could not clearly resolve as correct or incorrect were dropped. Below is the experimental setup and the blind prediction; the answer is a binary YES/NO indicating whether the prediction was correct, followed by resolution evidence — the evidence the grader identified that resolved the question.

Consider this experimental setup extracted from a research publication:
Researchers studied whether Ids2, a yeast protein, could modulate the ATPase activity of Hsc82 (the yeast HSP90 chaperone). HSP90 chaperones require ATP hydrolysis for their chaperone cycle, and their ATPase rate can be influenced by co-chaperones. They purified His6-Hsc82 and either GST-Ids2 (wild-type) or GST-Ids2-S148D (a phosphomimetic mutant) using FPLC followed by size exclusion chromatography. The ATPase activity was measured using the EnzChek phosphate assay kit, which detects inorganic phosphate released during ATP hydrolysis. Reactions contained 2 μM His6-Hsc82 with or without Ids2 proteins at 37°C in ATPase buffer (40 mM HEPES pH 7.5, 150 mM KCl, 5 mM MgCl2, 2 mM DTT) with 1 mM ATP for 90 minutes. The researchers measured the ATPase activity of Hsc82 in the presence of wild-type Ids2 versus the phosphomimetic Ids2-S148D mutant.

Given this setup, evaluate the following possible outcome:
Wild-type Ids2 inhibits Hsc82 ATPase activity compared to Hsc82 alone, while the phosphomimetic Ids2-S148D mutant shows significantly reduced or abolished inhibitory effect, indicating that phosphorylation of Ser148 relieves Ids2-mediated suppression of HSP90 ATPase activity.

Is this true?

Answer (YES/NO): NO